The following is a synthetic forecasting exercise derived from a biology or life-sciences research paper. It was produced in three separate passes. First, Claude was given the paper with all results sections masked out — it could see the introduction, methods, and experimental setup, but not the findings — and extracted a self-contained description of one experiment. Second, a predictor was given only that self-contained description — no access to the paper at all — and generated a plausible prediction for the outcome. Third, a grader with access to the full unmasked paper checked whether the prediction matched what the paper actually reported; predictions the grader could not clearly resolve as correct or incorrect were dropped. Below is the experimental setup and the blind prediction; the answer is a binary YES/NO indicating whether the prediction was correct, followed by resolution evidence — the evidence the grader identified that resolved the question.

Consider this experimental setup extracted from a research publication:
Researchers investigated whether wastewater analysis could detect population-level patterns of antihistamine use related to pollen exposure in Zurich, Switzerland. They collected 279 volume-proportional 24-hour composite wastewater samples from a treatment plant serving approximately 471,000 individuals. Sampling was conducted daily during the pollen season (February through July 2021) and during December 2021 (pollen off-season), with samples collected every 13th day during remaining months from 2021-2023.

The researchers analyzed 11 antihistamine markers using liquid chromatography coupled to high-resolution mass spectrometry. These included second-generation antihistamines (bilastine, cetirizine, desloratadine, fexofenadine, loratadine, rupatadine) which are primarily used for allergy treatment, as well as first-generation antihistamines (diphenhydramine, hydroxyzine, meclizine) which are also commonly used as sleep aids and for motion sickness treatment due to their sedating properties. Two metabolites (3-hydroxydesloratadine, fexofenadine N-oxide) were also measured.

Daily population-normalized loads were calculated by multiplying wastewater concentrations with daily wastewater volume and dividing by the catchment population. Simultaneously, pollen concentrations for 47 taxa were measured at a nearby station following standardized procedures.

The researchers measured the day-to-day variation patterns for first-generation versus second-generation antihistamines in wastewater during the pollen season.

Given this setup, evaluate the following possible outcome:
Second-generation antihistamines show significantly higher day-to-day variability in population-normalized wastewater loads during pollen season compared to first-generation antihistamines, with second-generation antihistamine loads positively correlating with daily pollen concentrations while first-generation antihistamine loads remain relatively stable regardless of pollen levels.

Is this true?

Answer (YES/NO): YES